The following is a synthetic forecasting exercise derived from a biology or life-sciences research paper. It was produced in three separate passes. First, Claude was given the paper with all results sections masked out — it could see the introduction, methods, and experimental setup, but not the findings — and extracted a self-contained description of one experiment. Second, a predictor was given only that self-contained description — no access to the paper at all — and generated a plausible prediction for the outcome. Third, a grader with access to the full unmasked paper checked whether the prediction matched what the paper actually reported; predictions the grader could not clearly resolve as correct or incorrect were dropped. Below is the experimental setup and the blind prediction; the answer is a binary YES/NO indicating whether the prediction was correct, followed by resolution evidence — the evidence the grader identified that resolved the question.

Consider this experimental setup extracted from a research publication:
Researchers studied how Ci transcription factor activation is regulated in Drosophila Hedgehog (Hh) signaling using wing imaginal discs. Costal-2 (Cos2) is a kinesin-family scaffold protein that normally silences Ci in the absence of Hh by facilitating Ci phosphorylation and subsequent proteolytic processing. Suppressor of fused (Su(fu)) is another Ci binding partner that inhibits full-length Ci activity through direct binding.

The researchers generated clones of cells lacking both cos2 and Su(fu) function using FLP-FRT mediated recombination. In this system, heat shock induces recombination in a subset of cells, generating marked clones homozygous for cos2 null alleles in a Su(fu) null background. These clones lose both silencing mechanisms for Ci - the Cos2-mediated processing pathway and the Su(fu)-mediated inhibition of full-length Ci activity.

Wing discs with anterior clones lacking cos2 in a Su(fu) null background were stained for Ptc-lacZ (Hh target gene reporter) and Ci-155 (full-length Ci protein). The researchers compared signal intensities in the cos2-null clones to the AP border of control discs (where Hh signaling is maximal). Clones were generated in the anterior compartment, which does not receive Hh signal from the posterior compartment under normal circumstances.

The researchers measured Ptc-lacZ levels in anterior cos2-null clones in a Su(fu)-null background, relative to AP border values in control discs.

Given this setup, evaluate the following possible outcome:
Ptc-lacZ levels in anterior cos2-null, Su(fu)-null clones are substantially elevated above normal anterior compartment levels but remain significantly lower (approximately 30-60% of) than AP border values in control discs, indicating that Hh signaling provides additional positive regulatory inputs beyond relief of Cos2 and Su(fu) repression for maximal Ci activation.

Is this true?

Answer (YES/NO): NO